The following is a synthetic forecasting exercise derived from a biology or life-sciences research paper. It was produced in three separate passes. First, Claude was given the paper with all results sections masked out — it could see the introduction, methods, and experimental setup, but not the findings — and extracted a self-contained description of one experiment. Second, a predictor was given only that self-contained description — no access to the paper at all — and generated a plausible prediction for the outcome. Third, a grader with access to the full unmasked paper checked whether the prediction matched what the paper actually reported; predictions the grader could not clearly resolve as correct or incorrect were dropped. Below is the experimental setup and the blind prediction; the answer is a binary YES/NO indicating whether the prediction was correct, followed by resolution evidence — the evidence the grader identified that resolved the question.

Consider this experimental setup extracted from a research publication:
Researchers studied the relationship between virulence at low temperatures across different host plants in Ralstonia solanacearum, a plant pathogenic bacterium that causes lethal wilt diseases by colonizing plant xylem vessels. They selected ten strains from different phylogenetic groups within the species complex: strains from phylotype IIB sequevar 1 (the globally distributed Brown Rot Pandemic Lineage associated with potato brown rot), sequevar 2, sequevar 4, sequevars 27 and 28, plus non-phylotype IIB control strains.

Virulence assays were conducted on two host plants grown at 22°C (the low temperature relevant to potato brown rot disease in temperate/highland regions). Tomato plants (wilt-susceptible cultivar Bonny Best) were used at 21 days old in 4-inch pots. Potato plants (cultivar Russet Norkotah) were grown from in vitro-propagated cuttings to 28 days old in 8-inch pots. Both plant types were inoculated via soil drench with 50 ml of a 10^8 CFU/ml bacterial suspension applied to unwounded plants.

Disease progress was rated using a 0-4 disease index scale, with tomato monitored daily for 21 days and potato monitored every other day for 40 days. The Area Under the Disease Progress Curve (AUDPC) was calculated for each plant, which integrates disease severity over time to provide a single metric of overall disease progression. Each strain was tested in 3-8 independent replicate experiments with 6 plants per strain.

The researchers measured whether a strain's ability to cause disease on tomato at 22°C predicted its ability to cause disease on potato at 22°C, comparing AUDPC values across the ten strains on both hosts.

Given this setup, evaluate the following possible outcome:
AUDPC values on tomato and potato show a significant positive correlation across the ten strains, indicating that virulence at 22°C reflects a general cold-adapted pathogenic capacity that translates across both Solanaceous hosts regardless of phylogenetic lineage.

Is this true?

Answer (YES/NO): NO